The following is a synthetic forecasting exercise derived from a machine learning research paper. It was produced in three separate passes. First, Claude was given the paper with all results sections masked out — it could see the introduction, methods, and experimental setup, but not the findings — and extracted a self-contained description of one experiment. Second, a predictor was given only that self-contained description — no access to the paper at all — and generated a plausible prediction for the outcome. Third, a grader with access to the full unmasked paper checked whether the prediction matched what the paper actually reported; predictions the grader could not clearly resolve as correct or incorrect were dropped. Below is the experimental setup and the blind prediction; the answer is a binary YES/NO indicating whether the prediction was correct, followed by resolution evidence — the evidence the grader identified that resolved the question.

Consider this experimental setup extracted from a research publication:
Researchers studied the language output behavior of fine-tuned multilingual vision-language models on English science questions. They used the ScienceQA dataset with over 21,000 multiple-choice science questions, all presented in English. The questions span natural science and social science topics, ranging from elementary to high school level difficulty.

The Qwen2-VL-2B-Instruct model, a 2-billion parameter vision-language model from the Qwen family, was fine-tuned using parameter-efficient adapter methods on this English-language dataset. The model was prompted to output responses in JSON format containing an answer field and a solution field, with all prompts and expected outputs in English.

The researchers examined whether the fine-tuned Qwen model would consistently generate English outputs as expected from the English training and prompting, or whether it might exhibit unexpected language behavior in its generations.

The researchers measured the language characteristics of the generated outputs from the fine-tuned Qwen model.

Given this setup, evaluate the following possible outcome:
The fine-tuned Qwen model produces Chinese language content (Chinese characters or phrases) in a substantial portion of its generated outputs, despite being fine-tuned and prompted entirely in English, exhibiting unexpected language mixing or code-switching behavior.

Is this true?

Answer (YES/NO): NO